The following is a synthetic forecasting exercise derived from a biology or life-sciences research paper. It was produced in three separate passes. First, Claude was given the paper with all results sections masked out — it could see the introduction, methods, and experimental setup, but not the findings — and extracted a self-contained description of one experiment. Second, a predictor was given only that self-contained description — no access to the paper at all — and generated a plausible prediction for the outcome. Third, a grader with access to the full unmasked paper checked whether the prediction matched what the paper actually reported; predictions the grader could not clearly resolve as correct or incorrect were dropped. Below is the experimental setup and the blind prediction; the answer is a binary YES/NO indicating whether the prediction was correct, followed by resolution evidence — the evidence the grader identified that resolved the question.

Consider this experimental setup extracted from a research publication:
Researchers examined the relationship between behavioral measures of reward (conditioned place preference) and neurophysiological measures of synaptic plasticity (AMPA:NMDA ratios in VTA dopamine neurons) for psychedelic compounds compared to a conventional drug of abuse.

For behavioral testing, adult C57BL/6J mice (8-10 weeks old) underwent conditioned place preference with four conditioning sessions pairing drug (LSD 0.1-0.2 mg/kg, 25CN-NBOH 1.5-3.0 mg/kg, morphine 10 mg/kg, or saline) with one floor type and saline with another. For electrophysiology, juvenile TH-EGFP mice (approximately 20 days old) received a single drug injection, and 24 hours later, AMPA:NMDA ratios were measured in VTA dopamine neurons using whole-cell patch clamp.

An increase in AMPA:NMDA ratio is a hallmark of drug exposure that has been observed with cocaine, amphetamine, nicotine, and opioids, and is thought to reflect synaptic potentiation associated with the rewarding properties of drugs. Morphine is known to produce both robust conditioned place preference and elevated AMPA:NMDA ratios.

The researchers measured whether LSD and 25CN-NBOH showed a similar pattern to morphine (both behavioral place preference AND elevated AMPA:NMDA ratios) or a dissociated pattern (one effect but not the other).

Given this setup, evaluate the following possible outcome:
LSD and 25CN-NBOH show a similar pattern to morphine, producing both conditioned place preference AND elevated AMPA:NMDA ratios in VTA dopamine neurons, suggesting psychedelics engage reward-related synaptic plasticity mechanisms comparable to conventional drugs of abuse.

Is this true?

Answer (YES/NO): NO